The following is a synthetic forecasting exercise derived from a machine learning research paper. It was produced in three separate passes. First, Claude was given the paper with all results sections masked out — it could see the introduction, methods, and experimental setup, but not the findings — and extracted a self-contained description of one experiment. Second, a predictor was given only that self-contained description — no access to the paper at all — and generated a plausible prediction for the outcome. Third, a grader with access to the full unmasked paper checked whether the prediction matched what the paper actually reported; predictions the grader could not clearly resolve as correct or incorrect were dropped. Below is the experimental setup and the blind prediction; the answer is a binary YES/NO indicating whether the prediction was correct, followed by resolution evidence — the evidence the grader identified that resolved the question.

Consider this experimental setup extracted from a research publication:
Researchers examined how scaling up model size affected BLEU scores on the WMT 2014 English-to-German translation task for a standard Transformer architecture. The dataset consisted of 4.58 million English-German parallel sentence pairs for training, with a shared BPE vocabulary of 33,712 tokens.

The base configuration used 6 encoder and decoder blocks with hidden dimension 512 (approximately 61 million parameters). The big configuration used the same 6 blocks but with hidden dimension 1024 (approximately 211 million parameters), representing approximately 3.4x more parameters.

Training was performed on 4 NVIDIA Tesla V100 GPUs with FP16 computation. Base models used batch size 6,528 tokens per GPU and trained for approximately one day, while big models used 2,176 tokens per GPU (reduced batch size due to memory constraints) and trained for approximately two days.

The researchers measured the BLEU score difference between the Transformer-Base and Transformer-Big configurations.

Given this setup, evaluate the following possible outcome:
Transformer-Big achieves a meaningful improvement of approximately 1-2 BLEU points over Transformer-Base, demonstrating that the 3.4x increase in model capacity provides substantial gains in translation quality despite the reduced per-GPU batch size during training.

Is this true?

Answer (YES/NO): NO